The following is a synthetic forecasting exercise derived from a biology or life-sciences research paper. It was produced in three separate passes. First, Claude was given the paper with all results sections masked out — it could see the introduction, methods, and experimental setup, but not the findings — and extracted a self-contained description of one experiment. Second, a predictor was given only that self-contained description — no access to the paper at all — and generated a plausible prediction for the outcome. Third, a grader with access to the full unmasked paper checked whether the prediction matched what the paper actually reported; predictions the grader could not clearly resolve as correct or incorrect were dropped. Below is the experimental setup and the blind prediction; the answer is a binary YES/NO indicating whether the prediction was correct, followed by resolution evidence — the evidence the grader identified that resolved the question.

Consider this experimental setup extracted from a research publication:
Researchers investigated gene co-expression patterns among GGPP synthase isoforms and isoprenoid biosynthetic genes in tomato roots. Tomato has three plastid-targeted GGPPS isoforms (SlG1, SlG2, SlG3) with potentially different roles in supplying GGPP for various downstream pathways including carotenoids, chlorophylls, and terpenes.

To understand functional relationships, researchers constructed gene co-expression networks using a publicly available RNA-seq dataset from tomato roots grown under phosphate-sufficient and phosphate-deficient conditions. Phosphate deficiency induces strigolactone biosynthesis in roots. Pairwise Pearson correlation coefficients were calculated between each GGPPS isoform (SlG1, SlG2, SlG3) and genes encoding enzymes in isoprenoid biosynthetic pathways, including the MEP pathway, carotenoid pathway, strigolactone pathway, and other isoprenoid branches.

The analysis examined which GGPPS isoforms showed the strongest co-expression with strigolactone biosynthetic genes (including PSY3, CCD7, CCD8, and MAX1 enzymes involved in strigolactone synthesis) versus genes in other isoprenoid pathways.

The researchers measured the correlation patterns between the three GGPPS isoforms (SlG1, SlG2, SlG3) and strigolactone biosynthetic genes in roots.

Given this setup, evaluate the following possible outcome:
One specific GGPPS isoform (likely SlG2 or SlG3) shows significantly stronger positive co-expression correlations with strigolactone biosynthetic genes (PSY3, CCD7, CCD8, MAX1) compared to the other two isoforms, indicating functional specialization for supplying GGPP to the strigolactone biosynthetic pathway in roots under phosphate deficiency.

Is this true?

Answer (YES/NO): NO